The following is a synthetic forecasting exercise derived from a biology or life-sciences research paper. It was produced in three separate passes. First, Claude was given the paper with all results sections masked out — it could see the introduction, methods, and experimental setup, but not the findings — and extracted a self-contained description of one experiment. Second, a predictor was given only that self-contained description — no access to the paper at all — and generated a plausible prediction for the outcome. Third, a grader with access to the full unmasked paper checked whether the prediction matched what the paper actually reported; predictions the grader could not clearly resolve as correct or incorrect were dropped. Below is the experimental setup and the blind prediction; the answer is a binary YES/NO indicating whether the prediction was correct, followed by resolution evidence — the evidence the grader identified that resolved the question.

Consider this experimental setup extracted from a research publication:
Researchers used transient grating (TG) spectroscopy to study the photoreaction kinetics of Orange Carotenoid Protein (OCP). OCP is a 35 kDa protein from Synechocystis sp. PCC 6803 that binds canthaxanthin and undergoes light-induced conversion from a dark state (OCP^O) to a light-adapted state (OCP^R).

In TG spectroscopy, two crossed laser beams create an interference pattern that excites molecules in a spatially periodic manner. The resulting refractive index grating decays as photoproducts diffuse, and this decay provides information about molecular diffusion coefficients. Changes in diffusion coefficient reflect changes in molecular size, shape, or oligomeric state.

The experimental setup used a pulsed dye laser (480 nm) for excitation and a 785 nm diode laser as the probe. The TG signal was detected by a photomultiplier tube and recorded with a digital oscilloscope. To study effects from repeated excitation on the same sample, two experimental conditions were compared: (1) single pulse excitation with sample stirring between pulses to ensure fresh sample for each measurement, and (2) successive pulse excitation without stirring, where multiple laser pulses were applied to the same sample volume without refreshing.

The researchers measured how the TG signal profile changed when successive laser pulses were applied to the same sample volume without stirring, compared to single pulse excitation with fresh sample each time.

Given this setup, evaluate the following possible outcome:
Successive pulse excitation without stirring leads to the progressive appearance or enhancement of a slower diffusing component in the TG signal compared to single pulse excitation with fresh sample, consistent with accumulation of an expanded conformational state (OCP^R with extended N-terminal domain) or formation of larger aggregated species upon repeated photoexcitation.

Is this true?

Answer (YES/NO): YES